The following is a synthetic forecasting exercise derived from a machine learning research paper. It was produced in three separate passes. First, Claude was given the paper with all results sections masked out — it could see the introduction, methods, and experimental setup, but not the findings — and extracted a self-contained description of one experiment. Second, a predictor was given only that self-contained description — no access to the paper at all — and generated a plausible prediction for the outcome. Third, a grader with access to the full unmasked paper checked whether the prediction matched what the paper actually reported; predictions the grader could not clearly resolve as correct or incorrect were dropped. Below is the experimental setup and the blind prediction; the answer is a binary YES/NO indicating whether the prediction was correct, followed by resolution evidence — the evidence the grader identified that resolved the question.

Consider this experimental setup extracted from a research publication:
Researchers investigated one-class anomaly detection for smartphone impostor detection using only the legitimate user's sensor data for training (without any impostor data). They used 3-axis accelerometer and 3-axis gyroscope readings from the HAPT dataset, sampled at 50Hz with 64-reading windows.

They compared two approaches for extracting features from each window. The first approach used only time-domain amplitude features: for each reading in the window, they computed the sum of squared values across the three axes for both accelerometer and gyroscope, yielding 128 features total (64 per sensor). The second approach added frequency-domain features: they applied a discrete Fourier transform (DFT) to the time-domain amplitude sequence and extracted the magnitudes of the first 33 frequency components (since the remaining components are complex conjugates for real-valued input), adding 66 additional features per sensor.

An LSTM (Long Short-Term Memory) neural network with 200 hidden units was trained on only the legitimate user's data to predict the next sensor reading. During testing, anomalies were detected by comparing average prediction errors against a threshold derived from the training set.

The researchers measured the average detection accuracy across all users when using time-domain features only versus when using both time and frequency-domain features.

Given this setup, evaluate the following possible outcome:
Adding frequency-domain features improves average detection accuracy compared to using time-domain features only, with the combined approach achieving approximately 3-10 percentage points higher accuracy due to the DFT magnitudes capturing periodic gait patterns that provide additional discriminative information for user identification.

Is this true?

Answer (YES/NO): NO